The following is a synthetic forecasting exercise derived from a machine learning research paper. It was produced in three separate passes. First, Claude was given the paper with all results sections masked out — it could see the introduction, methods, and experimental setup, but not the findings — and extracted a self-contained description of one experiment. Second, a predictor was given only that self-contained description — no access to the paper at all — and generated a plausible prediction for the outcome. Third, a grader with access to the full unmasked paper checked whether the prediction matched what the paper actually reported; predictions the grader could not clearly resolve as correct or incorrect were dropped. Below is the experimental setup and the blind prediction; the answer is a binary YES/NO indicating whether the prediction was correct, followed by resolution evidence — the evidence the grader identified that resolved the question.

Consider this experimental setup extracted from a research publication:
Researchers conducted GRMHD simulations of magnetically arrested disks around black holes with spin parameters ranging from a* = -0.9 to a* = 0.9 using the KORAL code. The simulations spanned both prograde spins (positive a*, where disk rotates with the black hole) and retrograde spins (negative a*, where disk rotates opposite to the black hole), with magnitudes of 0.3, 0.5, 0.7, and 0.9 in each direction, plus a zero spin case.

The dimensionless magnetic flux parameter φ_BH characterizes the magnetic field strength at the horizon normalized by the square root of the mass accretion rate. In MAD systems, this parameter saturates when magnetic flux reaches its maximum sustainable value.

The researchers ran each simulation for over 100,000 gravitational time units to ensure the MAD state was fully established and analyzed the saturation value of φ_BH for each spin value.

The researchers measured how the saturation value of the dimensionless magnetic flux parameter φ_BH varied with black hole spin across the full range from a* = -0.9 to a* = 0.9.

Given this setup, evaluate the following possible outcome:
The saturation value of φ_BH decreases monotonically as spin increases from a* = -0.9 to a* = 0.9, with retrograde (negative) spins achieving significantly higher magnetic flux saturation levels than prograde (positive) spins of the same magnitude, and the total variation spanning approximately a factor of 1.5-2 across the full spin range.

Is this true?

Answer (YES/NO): NO